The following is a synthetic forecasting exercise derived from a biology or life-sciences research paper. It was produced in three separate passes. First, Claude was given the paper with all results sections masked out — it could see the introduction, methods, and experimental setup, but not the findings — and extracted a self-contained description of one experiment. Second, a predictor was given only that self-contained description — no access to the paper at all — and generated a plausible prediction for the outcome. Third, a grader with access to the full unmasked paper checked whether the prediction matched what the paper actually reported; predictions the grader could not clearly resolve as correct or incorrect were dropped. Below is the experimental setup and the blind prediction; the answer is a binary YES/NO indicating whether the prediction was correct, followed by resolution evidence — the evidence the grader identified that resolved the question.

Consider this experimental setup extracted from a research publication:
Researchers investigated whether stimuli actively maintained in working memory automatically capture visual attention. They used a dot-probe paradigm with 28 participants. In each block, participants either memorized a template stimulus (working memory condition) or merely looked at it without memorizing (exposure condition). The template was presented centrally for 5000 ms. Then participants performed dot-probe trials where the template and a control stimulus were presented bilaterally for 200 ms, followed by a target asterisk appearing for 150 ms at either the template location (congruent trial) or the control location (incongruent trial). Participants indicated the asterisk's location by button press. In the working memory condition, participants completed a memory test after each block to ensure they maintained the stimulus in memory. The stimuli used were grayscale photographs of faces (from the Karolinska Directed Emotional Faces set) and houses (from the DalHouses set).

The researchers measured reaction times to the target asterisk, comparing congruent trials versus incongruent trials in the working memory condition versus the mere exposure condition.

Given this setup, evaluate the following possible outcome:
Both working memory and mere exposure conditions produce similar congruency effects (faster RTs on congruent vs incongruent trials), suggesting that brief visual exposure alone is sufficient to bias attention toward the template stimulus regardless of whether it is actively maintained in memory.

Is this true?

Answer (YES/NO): NO